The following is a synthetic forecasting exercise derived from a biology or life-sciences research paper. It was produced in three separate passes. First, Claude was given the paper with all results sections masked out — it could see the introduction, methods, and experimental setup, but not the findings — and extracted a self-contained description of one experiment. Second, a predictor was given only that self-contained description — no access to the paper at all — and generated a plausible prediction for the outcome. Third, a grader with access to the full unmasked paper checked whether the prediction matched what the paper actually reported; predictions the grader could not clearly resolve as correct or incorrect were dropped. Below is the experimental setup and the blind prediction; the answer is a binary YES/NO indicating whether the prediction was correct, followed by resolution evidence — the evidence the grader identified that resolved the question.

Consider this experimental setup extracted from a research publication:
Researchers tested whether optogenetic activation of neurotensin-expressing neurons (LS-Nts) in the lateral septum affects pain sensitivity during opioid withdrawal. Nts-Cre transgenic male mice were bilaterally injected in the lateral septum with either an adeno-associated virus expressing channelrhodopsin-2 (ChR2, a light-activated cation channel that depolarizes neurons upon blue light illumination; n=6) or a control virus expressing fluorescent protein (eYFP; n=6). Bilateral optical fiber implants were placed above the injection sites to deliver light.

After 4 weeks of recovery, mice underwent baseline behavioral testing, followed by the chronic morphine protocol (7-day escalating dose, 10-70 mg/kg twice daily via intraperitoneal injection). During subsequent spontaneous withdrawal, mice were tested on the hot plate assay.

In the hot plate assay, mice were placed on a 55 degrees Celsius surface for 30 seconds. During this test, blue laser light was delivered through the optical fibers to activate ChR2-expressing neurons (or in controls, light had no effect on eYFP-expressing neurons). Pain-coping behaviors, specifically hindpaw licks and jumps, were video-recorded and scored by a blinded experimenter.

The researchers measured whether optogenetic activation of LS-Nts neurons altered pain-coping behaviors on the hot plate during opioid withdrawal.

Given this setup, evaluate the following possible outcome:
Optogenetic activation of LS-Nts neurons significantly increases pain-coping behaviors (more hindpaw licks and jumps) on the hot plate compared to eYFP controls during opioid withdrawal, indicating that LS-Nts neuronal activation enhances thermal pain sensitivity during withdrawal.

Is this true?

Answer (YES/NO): NO